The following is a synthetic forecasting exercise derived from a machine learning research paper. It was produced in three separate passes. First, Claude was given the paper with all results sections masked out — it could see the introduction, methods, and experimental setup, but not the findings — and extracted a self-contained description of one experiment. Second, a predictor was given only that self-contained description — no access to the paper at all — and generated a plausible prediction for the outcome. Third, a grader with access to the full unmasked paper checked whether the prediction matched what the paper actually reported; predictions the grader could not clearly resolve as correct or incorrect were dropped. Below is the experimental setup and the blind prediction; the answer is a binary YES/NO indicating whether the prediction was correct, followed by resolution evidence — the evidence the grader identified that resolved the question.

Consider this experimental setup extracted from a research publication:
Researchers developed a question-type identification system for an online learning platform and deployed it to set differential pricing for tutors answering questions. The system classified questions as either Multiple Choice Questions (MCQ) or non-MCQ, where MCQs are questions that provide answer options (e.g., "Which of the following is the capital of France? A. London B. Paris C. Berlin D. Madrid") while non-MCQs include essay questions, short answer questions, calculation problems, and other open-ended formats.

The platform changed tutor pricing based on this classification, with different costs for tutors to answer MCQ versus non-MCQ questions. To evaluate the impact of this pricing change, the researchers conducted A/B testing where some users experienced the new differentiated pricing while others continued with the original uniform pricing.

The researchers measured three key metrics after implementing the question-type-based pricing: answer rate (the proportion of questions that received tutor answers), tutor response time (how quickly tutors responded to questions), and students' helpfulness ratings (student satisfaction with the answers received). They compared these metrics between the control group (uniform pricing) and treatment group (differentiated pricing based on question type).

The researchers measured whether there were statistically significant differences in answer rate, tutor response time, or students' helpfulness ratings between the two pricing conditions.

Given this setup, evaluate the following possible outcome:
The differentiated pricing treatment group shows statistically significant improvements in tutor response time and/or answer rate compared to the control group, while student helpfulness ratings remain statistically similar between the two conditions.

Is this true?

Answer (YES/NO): NO